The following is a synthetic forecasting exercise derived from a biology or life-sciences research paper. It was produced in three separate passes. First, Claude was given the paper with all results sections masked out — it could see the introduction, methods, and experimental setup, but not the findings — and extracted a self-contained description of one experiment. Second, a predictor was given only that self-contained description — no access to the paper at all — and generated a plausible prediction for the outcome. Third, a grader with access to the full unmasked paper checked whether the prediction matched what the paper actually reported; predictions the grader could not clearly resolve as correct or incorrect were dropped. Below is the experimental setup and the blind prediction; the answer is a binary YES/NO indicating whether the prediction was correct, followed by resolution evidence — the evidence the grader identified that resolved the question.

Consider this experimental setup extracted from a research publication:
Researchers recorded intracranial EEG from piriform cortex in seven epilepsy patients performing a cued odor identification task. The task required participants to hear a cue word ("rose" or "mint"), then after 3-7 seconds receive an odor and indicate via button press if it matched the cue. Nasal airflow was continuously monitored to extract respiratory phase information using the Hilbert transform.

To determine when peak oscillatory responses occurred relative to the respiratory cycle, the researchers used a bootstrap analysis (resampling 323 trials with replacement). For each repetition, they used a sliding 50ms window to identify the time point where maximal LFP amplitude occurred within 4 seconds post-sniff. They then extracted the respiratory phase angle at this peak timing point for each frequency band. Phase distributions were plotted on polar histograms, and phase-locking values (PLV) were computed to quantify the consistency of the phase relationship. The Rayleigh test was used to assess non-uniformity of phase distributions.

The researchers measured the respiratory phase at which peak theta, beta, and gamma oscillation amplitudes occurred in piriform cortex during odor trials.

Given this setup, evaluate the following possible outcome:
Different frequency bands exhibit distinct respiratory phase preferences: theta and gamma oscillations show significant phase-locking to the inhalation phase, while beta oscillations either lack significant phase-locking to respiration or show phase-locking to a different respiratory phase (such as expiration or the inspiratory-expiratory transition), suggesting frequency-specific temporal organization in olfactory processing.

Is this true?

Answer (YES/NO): YES